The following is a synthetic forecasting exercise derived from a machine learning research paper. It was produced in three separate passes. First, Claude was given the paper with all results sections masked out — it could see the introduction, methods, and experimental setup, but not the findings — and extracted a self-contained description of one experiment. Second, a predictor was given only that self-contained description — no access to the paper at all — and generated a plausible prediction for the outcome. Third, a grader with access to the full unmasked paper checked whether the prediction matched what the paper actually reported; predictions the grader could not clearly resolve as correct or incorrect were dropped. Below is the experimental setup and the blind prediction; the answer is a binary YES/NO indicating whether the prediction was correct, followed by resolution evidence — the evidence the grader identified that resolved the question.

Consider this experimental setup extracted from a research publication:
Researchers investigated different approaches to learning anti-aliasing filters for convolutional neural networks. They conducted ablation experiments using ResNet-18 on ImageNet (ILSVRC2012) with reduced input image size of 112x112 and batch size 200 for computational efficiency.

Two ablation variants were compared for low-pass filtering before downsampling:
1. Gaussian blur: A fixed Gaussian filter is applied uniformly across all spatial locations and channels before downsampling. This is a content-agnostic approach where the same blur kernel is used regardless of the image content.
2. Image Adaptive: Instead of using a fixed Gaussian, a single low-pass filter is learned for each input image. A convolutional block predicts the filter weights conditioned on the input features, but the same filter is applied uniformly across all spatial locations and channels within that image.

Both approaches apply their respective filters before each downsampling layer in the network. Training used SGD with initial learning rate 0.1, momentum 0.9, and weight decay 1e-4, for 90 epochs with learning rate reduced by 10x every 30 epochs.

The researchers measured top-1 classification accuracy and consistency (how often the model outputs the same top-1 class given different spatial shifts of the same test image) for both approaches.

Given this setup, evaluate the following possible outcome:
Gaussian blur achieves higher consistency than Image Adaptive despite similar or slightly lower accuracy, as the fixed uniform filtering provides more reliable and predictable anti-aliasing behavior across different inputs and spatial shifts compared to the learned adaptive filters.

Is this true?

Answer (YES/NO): YES